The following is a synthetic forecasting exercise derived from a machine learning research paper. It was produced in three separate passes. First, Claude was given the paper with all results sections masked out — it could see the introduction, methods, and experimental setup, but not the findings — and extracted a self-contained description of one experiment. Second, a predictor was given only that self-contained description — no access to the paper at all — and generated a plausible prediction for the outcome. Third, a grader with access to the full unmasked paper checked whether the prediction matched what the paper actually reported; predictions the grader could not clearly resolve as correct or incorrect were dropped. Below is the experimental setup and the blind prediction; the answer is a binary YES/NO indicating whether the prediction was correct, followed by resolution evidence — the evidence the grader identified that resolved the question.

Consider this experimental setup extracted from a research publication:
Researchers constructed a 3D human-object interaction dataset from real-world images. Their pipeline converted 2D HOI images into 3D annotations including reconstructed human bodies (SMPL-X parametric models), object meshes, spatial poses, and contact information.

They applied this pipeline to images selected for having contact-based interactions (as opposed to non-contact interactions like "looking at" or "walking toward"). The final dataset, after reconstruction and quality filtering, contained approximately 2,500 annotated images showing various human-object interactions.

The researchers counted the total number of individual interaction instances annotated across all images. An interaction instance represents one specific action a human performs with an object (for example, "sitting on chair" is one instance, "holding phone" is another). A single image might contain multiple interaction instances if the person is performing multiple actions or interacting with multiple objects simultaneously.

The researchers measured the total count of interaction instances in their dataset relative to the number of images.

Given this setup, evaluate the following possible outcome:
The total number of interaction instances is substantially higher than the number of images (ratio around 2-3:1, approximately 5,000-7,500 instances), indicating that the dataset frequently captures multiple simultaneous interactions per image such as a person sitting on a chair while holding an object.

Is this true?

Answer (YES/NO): NO